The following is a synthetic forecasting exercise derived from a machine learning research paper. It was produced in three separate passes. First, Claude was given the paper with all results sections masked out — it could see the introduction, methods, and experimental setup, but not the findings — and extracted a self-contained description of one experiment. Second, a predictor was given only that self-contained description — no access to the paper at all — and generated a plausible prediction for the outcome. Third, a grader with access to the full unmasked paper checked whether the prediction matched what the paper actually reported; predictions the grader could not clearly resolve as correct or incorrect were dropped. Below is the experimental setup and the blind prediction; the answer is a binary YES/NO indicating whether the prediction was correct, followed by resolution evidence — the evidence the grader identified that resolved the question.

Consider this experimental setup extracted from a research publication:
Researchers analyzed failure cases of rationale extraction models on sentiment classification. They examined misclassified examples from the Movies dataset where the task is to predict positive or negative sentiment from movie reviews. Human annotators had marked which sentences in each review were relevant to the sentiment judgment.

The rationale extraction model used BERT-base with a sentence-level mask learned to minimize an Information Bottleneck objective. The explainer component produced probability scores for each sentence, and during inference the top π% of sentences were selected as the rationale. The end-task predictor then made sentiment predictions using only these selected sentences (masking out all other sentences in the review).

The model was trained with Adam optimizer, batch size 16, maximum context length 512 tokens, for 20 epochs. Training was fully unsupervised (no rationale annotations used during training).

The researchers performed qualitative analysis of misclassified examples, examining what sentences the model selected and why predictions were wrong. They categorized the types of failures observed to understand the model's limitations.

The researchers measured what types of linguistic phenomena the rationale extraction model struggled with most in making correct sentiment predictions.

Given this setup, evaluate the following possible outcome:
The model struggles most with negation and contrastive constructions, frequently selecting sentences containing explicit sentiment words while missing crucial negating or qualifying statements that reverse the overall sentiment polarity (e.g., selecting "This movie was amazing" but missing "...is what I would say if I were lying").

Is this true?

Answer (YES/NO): NO